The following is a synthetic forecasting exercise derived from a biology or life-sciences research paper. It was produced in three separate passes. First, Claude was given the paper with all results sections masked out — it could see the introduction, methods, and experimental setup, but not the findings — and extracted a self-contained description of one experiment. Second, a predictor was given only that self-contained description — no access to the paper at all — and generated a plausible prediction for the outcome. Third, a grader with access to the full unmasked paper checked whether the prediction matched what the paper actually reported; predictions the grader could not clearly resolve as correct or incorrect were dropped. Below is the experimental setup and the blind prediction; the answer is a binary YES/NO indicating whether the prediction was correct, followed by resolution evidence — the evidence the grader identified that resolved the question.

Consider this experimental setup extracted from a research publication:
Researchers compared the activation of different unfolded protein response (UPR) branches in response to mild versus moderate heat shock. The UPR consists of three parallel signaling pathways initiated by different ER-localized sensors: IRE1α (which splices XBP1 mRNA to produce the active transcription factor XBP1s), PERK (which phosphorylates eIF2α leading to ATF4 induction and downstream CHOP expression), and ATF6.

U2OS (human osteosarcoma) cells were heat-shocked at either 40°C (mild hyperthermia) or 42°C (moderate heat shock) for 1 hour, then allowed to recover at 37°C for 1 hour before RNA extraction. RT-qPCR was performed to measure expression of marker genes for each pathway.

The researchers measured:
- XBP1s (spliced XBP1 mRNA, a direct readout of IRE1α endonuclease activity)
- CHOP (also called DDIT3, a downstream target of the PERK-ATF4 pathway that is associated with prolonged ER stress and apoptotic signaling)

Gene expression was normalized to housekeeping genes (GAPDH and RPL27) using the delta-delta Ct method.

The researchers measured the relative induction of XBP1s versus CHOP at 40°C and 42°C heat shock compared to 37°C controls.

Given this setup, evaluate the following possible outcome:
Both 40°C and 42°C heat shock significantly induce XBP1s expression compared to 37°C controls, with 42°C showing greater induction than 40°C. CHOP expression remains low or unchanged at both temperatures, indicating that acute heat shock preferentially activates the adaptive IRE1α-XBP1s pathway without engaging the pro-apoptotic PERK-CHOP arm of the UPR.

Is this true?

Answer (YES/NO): NO